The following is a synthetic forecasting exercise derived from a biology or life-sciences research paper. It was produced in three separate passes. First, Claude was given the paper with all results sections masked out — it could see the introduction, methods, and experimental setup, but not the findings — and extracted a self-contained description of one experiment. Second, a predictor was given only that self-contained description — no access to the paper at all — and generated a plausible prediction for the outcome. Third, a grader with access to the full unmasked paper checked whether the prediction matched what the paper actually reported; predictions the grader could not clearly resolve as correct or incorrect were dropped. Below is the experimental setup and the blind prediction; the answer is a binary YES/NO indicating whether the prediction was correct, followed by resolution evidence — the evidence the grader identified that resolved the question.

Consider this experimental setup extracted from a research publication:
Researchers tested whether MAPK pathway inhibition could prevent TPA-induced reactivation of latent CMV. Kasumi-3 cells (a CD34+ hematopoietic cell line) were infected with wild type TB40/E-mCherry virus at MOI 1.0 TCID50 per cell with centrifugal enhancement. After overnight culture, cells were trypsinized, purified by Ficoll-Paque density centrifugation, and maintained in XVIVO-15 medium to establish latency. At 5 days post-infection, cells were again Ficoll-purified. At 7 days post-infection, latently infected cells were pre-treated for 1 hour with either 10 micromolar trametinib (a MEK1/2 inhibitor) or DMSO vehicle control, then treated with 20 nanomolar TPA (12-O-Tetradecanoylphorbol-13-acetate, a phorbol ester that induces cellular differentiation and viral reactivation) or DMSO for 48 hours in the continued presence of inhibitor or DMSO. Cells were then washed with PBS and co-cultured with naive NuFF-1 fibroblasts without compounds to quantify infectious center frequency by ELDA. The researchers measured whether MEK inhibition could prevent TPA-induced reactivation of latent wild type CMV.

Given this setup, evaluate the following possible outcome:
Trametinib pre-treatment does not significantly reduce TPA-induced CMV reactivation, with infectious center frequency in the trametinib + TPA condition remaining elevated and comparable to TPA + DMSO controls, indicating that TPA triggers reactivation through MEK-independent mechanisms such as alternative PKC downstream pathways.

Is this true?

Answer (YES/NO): NO